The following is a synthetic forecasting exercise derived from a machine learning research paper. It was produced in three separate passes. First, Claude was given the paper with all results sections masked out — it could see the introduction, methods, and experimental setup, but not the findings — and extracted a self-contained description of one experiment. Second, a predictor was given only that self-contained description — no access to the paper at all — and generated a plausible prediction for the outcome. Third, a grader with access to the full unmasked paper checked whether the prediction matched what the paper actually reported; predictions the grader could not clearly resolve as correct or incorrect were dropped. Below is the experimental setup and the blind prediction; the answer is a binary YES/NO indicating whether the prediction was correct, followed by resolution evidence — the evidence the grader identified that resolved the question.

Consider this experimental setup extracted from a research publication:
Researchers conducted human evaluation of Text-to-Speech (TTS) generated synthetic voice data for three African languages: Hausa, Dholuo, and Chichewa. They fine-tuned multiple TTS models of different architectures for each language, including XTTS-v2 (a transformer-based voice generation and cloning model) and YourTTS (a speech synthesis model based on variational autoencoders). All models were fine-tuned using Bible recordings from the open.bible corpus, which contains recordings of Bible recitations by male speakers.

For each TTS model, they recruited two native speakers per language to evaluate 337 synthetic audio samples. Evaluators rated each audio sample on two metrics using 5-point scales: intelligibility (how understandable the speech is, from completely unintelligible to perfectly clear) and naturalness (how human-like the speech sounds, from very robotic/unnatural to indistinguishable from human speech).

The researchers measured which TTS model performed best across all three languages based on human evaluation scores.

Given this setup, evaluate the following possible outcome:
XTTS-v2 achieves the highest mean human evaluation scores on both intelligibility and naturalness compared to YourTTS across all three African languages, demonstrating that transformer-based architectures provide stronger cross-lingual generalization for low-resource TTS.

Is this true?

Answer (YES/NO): NO